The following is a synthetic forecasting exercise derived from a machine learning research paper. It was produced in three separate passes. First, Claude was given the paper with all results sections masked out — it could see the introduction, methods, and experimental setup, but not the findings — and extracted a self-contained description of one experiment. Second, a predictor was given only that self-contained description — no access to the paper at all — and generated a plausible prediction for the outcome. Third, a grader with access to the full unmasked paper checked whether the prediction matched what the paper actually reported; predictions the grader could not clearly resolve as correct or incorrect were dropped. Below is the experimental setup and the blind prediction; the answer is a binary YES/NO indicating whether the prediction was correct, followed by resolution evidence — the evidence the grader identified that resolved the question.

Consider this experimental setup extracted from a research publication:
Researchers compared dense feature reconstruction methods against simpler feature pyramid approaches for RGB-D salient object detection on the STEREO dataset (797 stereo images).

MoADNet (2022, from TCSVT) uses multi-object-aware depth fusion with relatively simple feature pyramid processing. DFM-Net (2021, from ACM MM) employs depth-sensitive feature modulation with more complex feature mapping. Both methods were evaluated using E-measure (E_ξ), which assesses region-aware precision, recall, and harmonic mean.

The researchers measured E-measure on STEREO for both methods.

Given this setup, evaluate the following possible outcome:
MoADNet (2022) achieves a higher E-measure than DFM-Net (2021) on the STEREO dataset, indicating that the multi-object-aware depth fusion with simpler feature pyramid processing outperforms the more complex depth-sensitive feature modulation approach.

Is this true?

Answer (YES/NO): NO